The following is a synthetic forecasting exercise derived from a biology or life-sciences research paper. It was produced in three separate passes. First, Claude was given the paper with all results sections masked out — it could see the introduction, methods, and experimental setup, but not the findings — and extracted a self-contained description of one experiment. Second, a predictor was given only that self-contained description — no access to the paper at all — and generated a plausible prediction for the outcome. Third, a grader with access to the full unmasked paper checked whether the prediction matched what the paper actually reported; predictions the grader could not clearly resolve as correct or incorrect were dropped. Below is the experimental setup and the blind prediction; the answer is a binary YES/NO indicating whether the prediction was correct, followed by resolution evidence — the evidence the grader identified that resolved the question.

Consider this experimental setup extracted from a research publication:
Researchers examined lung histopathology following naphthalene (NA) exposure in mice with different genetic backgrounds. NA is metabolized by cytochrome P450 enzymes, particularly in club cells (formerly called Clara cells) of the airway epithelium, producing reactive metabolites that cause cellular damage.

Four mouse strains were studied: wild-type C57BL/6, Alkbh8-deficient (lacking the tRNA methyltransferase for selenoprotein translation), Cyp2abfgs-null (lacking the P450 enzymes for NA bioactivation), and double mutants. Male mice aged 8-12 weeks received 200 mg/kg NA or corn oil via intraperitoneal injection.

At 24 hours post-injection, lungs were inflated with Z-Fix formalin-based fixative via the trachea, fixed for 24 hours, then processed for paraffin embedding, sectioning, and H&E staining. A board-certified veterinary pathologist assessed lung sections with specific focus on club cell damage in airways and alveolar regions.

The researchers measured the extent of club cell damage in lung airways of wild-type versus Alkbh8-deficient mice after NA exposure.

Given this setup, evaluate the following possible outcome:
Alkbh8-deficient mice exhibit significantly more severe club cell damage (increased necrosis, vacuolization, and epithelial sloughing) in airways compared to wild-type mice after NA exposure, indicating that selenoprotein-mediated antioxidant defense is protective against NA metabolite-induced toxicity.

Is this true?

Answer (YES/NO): YES